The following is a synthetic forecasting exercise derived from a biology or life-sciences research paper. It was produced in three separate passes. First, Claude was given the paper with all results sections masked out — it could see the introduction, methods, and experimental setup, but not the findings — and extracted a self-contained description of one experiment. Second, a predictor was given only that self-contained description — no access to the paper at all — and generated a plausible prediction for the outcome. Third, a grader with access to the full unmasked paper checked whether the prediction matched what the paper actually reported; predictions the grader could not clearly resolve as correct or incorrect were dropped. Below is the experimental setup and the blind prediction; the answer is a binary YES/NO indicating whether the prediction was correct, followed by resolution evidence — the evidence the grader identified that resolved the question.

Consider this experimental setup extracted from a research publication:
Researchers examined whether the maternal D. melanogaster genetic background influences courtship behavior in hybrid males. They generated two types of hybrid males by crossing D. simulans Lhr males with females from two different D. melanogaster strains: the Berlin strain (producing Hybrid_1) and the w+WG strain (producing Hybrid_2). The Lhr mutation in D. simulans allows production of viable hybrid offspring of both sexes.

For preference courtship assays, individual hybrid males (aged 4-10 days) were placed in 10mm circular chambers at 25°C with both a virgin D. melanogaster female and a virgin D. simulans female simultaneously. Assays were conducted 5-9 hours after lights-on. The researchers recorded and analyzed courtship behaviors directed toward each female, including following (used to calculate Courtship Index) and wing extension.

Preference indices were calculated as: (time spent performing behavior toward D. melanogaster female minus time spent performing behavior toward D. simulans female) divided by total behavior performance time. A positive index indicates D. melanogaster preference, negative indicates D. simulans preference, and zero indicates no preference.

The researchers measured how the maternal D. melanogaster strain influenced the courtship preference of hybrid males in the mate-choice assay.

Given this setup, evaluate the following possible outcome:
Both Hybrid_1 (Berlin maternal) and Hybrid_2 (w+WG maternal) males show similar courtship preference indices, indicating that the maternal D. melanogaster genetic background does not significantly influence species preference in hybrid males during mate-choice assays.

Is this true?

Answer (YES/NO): NO